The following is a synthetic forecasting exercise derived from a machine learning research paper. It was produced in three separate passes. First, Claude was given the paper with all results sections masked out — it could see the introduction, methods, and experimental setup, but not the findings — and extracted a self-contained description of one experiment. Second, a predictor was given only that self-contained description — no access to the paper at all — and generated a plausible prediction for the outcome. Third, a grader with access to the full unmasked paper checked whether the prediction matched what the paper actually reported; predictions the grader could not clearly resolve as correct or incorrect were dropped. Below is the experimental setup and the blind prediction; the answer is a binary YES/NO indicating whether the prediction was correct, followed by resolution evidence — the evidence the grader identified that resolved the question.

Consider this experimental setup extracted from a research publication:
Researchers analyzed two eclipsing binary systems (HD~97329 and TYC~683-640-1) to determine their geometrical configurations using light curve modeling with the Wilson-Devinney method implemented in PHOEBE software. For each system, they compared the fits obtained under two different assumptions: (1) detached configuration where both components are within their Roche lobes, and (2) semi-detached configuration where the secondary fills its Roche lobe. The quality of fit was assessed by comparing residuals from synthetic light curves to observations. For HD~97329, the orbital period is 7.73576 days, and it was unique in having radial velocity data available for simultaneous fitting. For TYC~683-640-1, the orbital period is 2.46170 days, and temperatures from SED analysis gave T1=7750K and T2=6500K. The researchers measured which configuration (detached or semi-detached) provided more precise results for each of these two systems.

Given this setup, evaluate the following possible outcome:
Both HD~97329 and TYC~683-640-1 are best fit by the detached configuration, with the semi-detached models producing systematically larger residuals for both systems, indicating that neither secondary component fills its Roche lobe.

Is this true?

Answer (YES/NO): YES